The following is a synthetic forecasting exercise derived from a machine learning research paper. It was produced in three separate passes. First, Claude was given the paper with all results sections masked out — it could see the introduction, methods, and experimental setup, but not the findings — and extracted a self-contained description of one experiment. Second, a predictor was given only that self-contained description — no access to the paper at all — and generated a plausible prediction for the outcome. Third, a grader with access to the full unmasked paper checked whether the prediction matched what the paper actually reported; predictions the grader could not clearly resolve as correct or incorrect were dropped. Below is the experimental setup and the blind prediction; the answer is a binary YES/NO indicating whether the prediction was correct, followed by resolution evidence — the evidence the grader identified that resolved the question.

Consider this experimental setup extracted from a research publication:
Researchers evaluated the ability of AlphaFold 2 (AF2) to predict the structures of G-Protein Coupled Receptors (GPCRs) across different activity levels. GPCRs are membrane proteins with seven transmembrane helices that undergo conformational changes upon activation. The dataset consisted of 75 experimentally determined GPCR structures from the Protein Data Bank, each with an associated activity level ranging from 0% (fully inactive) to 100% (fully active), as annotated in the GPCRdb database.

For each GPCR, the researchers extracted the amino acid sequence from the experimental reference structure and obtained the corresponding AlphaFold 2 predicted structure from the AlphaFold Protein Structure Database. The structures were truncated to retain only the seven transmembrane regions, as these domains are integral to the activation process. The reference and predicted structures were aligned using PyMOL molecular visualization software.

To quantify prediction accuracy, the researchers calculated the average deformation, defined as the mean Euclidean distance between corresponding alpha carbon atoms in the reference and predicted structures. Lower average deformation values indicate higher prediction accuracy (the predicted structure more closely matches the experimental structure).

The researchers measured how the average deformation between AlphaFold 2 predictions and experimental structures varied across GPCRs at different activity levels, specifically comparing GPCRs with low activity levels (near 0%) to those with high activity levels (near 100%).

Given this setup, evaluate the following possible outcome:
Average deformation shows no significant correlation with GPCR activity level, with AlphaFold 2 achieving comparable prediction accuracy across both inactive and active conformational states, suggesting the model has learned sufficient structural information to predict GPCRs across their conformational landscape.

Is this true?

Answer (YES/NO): NO